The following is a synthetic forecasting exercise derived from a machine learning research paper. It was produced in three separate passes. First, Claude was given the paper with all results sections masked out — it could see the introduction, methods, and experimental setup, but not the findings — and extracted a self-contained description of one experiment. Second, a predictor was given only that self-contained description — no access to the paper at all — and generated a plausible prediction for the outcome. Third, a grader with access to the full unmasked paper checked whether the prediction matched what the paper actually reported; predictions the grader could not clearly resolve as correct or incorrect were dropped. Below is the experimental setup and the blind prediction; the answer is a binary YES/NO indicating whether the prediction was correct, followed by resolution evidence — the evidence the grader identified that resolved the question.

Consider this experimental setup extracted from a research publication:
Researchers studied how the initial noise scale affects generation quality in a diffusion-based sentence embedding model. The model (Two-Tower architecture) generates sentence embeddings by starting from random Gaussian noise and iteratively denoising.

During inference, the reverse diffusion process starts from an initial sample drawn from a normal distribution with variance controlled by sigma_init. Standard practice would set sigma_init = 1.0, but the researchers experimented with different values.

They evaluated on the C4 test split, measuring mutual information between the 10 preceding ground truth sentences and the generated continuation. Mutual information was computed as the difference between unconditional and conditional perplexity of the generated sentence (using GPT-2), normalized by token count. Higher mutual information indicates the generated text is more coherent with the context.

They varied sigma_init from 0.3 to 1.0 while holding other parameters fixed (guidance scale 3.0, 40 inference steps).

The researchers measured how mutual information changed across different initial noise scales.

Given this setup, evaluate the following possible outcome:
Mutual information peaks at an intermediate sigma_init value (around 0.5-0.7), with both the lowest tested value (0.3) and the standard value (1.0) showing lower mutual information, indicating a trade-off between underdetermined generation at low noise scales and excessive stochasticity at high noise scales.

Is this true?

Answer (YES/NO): YES